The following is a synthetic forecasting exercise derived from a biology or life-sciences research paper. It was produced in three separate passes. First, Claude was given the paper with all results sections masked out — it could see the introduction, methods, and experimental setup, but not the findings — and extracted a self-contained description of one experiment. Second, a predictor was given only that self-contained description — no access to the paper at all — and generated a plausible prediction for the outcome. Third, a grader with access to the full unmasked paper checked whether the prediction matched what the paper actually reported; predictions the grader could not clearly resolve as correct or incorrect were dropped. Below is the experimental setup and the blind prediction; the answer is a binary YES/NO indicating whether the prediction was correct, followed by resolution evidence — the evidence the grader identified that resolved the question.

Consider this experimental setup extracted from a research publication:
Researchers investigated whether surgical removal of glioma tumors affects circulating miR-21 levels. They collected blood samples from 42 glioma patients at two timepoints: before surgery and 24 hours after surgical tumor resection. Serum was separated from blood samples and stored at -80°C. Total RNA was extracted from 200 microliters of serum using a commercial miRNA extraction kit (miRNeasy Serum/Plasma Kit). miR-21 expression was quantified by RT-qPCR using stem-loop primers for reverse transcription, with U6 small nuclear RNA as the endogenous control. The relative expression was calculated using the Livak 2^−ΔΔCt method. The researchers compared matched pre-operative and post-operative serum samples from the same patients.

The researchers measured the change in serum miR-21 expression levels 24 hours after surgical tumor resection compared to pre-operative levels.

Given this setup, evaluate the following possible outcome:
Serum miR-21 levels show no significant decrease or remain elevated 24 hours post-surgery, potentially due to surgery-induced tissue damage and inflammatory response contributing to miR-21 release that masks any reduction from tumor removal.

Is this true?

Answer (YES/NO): NO